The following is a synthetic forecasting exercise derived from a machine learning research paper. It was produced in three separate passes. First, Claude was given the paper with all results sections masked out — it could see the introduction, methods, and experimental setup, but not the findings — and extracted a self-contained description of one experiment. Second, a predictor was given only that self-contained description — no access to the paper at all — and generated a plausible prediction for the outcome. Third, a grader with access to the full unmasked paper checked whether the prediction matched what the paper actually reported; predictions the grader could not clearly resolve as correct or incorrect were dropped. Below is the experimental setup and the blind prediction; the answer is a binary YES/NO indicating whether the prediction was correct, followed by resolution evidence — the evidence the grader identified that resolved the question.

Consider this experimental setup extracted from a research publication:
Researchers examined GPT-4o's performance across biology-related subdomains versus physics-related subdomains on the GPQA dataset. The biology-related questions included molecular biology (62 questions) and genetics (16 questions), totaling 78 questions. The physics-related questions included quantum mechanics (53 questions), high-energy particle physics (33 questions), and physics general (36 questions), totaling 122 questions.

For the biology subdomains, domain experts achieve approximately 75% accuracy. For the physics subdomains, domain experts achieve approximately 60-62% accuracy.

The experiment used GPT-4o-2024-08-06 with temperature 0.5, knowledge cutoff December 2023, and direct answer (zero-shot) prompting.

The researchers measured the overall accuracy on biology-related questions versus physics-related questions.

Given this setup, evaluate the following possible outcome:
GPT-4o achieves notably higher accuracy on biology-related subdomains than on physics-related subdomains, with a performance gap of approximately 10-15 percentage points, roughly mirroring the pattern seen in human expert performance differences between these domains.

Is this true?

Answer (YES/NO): NO